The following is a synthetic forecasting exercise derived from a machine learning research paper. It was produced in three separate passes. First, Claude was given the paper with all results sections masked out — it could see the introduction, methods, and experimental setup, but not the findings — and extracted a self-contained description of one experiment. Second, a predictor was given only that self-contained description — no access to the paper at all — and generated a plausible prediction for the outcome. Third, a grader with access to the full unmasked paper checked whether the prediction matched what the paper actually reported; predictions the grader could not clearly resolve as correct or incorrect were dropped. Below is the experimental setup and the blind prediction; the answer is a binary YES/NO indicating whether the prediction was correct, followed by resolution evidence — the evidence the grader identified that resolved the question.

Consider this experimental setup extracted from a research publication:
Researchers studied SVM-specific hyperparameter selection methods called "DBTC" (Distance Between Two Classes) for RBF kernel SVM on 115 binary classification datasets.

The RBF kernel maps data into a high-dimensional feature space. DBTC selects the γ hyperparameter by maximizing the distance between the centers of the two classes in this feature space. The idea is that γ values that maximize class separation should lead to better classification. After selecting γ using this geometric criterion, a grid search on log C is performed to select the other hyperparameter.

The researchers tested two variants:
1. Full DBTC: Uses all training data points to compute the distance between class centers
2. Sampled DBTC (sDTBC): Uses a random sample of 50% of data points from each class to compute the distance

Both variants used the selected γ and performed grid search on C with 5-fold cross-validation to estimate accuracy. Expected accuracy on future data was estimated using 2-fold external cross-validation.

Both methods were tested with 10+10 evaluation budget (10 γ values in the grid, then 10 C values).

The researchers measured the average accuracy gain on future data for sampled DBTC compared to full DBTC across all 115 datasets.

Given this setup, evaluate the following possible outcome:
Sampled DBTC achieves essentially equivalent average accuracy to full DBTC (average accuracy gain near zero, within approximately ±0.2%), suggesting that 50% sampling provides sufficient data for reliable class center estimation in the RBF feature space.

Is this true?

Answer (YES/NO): YES